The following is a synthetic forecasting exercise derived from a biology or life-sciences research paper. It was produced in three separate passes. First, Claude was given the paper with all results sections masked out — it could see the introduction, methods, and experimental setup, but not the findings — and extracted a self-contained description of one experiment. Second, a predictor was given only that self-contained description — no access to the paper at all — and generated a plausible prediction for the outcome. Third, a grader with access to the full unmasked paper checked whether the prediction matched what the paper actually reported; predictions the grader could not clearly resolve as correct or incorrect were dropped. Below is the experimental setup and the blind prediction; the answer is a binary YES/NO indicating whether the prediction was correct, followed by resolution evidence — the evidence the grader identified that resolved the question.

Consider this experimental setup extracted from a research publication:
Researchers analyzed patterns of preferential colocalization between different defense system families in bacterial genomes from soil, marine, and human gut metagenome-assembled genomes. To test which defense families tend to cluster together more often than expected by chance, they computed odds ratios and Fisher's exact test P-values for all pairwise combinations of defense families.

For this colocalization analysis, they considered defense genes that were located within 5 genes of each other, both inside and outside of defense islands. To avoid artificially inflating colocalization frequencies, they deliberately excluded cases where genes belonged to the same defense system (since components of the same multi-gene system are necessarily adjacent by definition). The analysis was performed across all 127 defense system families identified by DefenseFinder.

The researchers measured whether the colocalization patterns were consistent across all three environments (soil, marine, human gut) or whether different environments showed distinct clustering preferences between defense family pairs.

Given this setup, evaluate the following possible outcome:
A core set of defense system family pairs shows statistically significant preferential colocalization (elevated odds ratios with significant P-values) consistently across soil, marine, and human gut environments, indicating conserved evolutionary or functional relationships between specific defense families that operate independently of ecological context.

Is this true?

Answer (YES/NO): YES